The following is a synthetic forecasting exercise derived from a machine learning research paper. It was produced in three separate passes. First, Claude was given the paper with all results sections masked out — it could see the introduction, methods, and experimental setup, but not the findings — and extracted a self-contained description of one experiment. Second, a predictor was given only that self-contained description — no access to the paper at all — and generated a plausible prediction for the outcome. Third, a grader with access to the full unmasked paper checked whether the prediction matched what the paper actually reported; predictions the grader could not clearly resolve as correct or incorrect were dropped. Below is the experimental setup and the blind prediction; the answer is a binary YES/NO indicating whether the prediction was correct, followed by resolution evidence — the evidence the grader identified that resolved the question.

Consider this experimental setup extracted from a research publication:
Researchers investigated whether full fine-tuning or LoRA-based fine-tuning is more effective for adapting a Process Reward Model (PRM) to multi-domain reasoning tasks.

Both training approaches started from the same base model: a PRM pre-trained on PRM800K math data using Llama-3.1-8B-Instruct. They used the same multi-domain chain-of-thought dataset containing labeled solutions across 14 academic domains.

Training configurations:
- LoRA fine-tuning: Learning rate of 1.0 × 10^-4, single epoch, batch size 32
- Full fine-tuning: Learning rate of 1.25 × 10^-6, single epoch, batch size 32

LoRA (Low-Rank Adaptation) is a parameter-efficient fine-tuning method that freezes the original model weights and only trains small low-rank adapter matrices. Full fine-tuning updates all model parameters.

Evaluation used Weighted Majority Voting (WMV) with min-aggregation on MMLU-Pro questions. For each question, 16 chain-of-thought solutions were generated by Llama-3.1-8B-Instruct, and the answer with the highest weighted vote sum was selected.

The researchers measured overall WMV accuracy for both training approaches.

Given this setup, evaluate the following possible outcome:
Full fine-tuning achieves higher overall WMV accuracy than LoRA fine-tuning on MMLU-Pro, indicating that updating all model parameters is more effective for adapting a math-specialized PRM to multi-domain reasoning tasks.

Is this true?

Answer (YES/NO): NO